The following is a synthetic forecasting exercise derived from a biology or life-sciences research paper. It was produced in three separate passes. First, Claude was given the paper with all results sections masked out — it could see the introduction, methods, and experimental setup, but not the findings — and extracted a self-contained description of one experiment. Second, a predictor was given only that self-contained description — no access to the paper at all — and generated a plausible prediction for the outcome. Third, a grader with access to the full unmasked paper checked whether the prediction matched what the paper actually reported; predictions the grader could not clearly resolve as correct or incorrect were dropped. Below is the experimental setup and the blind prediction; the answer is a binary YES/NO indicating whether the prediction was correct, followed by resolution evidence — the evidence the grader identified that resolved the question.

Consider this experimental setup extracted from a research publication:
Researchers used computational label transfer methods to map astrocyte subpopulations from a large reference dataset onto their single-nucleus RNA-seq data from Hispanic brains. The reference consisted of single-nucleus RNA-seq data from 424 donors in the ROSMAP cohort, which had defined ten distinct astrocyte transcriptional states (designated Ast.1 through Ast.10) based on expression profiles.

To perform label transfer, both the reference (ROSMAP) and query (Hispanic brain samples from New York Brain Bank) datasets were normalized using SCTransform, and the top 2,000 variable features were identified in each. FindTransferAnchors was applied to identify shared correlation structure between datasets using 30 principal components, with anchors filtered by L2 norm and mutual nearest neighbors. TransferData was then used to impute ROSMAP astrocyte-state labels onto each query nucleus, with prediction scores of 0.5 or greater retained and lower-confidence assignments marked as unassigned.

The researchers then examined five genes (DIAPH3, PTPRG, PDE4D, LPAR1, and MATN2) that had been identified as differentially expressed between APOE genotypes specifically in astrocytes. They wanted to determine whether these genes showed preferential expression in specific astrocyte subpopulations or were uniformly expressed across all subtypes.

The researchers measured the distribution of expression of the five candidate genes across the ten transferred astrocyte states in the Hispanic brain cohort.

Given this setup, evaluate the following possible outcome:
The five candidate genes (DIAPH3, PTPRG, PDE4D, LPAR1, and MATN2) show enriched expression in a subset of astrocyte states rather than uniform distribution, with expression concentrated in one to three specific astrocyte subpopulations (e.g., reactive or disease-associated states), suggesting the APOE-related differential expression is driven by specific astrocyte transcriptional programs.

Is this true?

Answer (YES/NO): NO